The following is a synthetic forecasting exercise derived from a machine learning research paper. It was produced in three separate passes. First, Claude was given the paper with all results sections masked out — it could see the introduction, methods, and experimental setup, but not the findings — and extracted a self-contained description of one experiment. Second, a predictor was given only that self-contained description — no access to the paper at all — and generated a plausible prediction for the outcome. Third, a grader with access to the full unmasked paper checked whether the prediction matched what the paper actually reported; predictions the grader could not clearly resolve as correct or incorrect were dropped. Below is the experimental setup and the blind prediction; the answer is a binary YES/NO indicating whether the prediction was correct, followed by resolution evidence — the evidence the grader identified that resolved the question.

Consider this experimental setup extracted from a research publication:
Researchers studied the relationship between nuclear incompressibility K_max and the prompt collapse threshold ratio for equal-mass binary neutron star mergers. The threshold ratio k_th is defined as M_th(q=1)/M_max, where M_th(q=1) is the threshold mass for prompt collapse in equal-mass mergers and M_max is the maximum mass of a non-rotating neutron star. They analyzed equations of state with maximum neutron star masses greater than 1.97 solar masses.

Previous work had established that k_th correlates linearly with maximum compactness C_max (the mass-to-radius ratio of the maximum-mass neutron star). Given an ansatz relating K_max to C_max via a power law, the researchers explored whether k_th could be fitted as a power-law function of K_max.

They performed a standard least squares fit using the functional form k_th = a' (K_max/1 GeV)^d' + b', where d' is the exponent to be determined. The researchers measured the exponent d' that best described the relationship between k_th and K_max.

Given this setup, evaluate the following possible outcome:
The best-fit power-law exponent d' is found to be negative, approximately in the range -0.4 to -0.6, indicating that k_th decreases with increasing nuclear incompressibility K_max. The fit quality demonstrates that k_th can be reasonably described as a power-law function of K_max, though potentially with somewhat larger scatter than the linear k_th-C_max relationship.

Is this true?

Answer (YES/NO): NO